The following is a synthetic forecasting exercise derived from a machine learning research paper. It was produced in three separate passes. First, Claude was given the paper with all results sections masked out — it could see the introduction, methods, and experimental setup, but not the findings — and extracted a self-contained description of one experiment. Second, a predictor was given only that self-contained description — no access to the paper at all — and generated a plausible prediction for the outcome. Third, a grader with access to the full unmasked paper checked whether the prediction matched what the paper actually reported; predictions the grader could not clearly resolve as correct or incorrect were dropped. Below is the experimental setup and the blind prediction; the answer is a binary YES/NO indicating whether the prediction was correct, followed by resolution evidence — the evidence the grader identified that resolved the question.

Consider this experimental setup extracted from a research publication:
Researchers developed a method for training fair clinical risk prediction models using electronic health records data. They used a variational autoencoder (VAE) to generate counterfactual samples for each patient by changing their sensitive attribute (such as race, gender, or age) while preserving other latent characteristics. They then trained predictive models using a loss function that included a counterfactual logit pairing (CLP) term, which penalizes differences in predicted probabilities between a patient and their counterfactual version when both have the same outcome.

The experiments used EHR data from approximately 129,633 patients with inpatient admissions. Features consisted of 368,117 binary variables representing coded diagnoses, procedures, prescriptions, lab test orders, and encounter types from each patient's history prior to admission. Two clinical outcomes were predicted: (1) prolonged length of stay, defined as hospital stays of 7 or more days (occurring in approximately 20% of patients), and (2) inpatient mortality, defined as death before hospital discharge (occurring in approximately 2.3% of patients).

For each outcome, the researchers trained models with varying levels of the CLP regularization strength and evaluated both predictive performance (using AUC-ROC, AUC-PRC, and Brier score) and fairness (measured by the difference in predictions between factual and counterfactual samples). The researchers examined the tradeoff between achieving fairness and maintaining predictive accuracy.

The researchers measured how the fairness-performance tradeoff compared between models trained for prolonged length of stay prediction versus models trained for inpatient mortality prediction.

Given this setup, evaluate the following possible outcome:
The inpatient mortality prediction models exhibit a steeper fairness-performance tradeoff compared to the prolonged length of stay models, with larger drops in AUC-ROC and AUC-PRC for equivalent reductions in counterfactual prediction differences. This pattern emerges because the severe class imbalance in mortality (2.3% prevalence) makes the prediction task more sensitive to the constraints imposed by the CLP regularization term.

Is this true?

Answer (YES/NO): YES